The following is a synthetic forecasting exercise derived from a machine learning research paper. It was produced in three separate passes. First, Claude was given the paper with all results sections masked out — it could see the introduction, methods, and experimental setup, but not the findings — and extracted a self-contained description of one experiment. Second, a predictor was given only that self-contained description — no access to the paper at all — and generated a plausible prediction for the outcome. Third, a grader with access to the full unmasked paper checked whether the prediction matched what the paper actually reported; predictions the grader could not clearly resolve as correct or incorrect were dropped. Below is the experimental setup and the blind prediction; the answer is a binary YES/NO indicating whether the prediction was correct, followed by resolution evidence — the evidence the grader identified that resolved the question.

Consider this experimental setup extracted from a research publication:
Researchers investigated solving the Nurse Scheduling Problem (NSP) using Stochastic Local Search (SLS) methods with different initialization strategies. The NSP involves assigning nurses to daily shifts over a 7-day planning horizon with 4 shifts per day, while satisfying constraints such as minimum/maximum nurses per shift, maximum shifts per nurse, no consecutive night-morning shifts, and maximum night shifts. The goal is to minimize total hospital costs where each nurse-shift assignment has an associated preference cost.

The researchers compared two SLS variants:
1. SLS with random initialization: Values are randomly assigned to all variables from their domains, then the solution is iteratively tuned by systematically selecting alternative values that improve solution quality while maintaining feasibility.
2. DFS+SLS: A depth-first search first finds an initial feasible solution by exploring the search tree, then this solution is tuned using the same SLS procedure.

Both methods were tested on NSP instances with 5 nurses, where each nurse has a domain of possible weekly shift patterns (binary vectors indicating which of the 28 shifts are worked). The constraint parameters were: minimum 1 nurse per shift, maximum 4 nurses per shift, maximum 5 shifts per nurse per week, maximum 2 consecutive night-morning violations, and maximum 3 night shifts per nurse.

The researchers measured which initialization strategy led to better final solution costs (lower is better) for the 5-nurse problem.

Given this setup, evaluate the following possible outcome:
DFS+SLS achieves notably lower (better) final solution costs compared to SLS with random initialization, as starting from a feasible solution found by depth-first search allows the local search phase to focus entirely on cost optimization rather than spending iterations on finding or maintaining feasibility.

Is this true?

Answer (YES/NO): NO